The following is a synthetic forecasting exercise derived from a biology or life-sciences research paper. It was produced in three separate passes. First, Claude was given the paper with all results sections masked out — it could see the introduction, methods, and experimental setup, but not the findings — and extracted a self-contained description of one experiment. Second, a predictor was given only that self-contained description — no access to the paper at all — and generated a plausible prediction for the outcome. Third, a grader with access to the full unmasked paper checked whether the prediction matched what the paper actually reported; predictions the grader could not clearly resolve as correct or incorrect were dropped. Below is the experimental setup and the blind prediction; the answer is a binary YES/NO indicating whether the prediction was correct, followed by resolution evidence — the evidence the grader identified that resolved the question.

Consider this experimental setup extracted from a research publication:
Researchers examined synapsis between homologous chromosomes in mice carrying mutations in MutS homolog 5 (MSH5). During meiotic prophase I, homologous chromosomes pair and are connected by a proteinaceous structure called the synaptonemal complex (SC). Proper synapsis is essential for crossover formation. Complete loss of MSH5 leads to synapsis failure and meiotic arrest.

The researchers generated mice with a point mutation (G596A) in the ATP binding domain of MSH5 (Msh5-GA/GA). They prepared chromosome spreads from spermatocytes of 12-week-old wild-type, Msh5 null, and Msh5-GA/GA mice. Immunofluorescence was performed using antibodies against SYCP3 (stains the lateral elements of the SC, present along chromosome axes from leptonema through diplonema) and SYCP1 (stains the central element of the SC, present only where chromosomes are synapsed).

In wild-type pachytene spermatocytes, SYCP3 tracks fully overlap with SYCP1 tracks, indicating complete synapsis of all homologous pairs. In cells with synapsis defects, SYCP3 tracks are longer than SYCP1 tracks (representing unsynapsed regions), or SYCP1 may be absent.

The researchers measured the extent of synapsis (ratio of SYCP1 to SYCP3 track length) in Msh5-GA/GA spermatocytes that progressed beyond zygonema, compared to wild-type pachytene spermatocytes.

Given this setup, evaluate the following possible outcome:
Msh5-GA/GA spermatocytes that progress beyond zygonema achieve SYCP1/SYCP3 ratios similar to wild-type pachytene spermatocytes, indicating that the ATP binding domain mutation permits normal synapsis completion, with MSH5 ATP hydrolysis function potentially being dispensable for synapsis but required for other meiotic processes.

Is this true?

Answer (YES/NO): NO